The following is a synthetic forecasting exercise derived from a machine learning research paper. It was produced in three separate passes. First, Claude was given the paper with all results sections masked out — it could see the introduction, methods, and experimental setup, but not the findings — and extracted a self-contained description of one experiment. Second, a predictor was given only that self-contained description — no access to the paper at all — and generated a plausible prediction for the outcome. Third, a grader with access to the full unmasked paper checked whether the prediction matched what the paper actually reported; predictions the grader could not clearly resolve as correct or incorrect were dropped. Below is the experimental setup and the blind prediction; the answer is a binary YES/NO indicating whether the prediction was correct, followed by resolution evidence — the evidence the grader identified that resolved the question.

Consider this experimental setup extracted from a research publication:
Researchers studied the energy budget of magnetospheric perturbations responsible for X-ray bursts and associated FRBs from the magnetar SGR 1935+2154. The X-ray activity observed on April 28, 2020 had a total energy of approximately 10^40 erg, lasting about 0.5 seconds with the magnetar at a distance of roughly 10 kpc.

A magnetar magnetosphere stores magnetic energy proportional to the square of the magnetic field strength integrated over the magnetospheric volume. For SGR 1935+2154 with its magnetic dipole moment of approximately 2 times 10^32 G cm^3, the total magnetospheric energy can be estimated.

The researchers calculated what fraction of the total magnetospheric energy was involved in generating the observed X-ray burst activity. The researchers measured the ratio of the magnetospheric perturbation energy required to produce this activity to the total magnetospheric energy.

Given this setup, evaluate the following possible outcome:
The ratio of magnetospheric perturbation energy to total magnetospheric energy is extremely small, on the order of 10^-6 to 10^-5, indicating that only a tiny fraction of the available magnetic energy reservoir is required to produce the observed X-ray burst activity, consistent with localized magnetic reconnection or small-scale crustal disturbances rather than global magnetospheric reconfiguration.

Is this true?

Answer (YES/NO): YES